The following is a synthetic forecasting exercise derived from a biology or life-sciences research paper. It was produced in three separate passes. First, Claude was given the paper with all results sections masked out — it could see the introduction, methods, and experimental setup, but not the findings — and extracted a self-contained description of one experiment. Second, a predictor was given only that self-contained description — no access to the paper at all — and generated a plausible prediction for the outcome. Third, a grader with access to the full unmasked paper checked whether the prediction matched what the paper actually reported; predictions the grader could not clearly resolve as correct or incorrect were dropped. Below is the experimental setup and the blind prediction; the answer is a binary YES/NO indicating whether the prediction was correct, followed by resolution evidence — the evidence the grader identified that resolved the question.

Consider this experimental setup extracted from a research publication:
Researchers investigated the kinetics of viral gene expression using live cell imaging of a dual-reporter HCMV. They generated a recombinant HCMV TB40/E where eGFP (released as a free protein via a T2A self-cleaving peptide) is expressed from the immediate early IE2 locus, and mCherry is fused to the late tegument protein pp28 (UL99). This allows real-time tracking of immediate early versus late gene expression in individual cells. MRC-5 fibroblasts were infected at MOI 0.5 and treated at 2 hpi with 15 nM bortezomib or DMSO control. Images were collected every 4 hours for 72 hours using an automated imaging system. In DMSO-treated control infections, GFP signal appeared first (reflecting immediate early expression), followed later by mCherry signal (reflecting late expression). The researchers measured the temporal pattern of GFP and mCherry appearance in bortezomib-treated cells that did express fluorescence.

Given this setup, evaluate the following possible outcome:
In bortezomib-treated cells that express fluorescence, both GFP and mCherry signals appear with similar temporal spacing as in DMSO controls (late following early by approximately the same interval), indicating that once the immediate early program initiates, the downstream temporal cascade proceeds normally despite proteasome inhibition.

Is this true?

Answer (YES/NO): YES